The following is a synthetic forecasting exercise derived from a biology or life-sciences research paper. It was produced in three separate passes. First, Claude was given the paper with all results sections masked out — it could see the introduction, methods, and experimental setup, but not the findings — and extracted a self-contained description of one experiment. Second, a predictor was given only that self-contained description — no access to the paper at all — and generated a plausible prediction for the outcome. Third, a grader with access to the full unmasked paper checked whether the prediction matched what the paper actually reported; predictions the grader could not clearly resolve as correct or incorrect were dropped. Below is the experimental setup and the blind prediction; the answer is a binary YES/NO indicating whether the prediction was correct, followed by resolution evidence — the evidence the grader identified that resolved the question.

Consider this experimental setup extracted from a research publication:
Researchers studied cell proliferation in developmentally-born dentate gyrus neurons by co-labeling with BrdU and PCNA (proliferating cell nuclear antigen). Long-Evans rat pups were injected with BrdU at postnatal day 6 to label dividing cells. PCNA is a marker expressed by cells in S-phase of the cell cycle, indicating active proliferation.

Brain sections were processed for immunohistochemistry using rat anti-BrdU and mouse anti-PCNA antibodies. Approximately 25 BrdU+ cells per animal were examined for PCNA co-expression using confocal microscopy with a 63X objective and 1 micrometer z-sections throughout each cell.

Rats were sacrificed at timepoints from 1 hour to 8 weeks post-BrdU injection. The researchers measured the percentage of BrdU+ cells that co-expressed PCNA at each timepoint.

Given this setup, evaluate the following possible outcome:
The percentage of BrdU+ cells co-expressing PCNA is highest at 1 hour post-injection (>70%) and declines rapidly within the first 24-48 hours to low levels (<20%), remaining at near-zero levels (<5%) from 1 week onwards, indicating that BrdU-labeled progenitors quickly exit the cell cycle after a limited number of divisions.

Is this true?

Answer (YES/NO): NO